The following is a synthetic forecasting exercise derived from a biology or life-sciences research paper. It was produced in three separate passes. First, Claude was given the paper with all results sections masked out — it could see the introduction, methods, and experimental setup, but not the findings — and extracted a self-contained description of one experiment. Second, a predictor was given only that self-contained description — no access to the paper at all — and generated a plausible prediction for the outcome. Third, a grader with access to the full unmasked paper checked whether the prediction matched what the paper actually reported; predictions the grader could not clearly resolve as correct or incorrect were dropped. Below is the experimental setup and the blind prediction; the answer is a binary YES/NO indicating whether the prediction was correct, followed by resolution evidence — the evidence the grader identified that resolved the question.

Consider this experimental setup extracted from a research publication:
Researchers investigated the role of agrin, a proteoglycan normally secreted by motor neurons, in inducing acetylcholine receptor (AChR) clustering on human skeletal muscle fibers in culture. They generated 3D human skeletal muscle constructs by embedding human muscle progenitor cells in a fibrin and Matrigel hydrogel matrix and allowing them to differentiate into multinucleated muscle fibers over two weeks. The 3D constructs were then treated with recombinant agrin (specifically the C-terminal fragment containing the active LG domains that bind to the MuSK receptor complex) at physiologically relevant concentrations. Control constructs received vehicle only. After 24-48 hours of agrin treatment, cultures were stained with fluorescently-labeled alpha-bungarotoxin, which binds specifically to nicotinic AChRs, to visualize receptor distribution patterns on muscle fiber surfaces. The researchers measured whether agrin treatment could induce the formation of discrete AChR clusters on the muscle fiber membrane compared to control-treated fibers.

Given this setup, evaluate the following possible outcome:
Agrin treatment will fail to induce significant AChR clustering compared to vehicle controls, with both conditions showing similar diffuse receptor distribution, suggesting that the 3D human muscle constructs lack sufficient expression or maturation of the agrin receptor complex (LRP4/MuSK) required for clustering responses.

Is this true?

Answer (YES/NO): NO